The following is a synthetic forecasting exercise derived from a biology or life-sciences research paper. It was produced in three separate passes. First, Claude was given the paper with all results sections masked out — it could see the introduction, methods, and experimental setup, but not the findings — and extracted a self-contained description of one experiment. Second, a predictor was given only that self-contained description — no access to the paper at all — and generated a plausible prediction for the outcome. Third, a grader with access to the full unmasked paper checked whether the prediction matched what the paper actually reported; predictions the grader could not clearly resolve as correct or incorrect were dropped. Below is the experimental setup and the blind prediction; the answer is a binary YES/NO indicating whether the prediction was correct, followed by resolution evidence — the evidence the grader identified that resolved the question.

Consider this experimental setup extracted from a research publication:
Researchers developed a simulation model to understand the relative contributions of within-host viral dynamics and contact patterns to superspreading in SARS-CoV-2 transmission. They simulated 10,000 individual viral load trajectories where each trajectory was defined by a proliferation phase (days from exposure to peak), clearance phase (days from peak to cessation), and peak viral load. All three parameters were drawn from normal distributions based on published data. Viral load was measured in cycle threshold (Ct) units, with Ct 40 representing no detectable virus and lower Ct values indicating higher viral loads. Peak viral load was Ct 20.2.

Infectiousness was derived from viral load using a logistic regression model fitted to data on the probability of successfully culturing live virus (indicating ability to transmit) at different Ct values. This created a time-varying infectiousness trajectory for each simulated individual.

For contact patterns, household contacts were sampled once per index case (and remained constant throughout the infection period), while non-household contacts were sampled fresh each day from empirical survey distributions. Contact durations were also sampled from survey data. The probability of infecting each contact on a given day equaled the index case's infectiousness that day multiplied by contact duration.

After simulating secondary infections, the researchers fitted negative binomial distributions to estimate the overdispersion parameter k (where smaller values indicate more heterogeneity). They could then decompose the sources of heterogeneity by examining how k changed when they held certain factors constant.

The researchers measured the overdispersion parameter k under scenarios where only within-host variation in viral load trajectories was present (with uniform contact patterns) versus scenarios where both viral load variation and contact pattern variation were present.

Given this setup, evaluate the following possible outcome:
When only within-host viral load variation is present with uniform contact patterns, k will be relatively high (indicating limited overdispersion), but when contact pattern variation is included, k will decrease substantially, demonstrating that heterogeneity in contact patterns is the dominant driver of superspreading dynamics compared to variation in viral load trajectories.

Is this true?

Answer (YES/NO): YES